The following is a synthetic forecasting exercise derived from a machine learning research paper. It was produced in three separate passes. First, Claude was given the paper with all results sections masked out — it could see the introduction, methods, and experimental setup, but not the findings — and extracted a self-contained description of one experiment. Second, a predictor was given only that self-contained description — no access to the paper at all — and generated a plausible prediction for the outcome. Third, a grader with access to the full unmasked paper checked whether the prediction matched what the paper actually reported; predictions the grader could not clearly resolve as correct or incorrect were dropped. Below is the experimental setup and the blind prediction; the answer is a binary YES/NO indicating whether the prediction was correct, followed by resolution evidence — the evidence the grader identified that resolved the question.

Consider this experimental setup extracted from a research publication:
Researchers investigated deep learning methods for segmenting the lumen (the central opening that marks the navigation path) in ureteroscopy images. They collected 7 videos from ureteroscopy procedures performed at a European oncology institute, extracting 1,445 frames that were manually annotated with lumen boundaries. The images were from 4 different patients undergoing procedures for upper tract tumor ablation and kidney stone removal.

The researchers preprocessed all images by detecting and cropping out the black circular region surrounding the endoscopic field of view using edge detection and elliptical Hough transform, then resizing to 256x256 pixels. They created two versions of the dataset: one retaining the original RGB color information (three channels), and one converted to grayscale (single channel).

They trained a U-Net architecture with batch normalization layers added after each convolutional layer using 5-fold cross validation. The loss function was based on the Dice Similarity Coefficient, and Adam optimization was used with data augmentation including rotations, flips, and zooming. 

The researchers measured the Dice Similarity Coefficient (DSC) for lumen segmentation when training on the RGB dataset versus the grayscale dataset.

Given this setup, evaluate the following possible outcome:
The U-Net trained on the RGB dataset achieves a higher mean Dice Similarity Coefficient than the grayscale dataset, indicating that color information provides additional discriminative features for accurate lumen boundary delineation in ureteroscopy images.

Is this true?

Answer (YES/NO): NO